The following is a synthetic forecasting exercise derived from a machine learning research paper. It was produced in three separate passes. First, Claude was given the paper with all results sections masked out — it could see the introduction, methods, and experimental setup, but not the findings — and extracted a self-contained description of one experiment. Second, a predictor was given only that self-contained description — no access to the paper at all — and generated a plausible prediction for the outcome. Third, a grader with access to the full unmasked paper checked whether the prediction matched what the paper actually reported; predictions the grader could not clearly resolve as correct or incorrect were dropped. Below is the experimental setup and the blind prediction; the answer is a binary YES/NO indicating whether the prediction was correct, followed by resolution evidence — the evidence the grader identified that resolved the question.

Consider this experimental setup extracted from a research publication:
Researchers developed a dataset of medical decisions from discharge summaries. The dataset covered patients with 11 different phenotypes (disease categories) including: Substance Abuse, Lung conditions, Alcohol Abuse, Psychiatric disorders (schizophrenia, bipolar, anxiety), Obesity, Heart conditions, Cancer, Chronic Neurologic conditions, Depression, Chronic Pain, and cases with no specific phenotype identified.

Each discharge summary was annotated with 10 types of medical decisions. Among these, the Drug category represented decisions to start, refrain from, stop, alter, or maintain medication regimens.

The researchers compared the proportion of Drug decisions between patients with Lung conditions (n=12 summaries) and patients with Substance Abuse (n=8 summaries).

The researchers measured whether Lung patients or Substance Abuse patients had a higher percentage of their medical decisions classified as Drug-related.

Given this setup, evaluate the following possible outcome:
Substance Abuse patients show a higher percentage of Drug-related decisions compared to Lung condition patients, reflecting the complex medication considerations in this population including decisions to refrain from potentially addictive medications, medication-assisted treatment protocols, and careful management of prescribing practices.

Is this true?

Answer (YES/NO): NO